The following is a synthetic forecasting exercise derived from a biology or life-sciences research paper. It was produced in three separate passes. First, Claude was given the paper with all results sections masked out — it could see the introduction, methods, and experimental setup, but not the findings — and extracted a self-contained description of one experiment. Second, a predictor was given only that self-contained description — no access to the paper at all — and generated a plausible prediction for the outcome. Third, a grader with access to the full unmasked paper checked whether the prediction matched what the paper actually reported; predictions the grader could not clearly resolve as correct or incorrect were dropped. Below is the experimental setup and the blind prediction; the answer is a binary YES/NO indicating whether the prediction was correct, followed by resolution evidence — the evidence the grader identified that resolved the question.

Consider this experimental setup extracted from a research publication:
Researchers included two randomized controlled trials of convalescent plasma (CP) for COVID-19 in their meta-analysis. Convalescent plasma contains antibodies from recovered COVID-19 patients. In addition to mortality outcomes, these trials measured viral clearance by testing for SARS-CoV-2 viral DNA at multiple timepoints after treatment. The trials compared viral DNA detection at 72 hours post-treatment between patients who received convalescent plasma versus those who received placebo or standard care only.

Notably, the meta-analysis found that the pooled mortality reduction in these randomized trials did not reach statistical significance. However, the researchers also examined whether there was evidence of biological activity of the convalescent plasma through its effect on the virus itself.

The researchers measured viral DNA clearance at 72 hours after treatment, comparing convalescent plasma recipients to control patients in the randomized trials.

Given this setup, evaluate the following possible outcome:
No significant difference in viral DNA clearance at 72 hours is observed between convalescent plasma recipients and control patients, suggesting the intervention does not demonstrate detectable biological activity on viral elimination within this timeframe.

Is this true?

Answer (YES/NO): NO